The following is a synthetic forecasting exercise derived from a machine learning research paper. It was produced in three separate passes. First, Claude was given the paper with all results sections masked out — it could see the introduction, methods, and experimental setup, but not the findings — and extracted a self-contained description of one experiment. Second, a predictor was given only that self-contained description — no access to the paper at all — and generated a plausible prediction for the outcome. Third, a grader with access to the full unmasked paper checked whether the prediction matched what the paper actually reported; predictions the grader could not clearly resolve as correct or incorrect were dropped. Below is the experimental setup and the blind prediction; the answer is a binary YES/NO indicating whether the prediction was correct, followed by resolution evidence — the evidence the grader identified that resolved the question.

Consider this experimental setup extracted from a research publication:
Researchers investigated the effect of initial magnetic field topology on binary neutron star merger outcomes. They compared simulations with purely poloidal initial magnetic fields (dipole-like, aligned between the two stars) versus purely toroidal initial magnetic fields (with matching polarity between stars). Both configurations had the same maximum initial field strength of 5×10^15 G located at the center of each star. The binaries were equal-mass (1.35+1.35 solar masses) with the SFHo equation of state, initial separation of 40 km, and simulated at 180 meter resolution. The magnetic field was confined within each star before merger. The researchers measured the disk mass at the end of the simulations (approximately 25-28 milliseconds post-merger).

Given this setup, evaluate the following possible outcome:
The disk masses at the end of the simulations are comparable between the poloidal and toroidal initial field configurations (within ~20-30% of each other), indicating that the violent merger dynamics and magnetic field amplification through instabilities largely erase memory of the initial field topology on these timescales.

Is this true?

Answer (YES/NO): YES